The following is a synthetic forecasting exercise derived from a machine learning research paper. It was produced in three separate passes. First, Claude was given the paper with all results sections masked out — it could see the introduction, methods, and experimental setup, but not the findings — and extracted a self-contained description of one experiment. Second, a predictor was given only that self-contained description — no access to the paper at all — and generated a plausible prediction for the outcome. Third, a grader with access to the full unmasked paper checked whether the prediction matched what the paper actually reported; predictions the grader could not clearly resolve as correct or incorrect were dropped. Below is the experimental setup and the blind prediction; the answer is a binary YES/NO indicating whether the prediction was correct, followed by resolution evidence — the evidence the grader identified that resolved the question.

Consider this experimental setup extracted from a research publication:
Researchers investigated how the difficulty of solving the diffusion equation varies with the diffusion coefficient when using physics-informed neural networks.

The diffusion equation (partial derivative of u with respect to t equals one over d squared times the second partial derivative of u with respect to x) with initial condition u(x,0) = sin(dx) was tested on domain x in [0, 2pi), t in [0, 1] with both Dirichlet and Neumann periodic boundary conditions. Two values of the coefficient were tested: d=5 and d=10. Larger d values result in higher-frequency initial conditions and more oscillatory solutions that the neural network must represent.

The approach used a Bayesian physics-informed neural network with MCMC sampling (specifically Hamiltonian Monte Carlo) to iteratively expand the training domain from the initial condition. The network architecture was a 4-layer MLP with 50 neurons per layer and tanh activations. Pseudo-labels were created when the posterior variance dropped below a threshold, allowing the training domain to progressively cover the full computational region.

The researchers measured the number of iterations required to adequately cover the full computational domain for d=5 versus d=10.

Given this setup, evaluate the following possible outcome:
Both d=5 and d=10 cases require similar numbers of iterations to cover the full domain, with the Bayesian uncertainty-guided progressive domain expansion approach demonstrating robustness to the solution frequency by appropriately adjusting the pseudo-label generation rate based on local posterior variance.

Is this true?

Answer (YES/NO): NO